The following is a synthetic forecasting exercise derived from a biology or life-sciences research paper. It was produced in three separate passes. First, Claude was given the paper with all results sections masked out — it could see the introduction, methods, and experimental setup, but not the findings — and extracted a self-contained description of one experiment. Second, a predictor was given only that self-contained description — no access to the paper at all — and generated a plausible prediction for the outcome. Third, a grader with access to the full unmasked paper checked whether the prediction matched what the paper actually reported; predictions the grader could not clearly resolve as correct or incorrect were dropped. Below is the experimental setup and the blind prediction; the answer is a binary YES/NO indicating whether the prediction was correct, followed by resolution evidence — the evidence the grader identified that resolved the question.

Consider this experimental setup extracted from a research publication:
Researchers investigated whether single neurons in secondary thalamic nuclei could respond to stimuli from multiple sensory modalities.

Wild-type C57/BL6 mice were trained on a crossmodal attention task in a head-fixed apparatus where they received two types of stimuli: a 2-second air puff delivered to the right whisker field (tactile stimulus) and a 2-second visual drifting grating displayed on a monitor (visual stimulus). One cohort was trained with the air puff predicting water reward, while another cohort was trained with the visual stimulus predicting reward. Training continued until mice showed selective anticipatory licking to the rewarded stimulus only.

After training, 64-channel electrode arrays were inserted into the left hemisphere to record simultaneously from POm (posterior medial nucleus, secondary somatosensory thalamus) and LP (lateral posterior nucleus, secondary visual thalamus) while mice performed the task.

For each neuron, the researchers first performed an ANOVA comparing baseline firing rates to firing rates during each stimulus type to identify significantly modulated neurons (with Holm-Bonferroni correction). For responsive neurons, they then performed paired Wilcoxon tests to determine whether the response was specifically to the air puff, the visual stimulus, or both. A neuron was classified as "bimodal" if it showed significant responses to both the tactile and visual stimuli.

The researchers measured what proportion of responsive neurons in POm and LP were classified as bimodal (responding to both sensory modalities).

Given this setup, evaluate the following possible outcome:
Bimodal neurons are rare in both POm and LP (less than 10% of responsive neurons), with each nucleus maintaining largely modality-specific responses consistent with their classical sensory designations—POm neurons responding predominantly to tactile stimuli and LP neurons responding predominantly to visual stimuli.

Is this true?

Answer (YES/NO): NO